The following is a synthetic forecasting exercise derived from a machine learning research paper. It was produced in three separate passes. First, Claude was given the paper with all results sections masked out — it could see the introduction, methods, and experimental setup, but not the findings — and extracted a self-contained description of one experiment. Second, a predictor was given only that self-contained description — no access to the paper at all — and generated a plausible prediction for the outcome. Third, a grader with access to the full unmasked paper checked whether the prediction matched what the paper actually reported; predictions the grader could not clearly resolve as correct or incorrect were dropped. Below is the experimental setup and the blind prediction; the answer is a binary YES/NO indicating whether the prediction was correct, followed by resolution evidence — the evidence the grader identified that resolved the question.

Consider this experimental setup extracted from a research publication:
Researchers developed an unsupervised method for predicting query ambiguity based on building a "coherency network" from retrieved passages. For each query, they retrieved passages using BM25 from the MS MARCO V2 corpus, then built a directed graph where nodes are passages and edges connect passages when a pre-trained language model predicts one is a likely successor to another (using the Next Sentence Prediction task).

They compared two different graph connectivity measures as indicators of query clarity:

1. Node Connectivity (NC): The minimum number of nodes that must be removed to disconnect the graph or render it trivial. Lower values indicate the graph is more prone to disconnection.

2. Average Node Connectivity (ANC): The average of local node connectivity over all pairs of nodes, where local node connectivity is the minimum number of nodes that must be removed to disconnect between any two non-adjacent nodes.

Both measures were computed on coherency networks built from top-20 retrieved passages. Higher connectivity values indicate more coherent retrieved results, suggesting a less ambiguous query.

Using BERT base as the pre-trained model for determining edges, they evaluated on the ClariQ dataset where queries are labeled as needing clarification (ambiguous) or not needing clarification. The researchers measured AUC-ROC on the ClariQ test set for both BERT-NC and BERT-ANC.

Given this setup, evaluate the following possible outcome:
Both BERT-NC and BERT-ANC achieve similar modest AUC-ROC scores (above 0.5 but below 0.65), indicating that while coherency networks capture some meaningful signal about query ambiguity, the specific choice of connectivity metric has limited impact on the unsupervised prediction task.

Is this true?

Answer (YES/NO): NO